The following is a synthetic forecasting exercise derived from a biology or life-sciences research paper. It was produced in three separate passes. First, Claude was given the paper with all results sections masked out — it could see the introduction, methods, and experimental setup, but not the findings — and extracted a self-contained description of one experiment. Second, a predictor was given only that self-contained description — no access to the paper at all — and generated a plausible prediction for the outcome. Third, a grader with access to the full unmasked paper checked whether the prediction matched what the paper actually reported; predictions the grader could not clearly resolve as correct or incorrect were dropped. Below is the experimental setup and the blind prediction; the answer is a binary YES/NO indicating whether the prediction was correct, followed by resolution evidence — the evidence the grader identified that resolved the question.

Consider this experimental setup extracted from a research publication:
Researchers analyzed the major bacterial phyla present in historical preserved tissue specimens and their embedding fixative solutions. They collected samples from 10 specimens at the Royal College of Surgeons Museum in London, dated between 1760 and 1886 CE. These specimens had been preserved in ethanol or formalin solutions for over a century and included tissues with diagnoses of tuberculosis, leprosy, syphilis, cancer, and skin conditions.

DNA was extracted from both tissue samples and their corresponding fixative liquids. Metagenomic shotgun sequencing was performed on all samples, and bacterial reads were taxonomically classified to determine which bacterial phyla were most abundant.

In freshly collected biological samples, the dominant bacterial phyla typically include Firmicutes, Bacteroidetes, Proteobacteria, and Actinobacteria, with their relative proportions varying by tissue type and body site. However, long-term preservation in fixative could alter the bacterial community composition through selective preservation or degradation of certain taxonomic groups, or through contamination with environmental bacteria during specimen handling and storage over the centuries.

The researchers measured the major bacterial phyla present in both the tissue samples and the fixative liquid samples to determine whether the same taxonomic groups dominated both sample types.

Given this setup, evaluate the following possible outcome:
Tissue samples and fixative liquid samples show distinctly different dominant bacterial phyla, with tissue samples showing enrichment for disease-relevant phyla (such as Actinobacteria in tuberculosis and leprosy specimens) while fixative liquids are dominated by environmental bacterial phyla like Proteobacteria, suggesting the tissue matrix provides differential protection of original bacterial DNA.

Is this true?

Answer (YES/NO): NO